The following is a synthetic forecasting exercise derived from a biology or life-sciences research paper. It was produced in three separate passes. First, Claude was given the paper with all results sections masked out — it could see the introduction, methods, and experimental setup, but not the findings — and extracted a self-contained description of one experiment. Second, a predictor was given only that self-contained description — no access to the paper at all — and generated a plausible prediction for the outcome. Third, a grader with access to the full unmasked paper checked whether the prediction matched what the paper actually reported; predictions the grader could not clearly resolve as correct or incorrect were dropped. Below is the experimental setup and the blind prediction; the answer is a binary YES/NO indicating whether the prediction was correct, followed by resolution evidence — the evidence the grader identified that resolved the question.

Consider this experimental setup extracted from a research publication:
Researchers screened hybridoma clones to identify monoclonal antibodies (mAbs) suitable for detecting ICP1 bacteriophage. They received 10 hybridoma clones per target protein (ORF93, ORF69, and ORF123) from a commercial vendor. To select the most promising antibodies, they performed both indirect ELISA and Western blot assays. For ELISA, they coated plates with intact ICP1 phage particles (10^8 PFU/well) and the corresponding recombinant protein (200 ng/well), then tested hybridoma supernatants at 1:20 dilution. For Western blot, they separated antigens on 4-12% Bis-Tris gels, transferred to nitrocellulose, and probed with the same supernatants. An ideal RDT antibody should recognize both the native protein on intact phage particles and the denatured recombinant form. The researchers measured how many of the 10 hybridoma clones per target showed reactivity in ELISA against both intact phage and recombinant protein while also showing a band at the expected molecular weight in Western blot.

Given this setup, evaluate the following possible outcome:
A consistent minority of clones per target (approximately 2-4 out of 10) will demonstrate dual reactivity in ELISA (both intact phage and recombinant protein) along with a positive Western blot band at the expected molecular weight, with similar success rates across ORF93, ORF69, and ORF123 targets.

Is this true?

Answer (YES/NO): NO